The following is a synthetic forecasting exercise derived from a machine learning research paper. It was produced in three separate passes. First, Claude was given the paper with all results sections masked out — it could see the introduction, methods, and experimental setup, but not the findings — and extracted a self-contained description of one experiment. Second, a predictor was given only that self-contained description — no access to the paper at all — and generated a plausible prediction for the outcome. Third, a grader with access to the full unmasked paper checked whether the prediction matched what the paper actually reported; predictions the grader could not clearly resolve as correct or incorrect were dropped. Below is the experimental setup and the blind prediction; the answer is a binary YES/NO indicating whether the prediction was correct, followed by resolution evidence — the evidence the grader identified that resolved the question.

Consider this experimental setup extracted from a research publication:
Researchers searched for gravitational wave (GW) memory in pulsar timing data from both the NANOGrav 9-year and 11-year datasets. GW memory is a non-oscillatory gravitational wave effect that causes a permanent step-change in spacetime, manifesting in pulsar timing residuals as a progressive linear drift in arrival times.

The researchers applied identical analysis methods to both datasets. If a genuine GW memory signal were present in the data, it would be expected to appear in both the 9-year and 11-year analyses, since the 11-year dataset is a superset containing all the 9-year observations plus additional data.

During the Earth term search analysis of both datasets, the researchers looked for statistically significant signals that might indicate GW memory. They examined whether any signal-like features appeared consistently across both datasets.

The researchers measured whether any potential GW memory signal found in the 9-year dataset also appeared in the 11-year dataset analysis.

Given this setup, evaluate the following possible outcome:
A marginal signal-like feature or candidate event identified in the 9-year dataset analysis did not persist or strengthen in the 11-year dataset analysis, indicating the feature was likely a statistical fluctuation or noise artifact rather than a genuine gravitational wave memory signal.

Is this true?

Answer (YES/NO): YES